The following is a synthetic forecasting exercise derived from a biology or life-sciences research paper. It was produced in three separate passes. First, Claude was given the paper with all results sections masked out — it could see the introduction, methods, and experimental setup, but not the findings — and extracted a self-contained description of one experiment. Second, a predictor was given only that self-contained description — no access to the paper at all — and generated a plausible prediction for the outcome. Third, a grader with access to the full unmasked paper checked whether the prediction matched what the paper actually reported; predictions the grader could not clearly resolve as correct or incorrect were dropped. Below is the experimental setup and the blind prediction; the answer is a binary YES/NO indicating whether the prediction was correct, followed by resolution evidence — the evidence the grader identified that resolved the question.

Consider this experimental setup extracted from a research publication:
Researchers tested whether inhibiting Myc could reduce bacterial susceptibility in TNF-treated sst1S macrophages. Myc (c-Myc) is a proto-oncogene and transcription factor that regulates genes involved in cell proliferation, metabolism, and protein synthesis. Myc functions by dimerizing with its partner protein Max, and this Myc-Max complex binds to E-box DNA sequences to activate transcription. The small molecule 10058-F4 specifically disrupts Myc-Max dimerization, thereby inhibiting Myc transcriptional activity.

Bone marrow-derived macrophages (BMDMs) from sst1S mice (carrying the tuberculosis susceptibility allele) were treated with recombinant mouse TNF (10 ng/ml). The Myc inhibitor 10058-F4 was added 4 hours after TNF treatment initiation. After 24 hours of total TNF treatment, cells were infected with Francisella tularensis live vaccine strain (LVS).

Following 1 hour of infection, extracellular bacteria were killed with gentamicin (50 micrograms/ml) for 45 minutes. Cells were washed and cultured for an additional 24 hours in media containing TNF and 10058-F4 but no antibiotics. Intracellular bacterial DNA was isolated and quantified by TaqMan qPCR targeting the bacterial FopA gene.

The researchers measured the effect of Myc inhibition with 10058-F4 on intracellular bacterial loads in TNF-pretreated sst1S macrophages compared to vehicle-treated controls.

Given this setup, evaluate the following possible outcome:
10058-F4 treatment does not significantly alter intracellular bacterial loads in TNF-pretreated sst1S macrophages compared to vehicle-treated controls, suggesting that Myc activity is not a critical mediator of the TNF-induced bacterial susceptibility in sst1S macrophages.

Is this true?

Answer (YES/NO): NO